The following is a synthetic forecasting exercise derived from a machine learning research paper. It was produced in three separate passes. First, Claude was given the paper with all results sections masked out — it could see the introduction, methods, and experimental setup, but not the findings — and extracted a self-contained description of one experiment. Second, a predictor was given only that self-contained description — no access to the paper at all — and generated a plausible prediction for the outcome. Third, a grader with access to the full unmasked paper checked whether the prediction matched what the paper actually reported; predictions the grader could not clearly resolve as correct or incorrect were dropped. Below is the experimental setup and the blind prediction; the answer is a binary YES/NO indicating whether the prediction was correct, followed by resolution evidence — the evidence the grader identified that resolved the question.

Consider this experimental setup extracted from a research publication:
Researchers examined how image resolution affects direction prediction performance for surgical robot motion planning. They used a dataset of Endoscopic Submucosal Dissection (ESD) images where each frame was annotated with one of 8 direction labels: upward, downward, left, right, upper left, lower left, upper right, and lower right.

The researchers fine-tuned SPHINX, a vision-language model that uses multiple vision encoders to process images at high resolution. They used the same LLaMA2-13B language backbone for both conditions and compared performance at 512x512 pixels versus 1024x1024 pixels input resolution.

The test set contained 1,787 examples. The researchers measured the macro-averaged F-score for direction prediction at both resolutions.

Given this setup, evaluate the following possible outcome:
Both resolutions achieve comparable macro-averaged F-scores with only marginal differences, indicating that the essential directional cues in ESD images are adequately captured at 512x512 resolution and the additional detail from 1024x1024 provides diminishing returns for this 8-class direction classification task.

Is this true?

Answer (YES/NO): NO